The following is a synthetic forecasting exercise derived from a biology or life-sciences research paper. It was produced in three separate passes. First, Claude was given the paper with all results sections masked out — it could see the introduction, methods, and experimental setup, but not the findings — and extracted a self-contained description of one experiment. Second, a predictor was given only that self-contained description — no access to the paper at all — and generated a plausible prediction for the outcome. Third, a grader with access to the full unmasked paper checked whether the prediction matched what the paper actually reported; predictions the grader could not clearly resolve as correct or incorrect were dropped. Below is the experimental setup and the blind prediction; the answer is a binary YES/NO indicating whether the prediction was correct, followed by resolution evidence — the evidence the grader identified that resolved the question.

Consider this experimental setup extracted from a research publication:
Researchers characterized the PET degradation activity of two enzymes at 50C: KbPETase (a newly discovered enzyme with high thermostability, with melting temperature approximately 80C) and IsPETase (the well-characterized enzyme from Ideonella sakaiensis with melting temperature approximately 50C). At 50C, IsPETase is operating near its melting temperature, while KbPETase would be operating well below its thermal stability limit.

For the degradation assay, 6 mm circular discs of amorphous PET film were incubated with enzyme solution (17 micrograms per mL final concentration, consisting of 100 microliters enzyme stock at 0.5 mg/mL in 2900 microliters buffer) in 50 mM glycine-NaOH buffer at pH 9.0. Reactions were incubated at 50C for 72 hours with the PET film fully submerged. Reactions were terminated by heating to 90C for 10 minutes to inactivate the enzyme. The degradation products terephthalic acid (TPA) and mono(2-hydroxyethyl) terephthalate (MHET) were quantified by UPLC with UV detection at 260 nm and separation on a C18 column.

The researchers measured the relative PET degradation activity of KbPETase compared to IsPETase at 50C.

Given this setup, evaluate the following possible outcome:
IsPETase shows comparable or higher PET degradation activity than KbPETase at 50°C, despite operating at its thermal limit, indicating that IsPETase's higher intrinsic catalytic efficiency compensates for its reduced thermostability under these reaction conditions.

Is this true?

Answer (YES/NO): NO